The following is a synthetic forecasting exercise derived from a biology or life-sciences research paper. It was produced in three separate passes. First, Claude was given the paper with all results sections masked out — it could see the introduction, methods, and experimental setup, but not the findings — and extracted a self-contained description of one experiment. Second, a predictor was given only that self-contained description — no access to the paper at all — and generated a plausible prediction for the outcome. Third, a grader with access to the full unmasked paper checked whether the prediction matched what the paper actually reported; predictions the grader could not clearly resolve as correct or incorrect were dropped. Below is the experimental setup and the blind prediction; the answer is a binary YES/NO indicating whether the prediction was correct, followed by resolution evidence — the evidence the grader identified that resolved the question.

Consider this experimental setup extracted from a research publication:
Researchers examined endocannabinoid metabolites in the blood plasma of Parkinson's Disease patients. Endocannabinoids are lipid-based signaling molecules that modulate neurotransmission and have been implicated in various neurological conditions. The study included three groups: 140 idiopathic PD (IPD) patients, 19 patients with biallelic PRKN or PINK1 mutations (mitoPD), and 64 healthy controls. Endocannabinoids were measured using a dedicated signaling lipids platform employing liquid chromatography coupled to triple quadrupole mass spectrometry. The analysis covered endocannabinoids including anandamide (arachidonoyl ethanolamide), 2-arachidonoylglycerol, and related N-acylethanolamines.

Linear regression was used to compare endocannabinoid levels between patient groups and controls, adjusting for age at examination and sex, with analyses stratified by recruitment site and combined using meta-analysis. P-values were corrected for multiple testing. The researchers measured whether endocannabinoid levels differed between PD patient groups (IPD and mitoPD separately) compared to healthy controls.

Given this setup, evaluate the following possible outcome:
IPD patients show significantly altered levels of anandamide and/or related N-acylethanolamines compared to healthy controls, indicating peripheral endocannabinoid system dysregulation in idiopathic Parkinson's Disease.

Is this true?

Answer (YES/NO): NO